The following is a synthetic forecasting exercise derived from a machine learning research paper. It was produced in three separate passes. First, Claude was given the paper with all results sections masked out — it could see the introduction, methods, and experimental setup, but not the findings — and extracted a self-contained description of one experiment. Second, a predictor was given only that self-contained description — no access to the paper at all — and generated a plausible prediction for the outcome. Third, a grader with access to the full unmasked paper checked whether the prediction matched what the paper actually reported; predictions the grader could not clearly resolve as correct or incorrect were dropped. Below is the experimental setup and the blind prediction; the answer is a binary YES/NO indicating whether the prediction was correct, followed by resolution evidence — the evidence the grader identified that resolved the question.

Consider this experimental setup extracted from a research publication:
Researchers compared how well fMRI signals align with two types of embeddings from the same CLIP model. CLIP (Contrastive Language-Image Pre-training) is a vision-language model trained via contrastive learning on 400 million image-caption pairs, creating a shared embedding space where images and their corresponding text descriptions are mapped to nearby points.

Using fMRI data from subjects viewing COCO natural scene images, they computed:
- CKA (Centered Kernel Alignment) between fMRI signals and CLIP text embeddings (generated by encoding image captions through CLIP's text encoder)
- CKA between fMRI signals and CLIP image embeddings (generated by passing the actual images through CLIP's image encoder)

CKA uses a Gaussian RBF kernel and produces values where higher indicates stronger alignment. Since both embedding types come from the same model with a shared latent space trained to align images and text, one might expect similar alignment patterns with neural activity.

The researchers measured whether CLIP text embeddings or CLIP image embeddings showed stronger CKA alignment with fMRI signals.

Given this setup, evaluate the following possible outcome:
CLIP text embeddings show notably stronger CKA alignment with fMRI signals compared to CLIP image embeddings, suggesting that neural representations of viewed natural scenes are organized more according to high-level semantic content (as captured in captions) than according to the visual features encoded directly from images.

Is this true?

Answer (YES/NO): YES